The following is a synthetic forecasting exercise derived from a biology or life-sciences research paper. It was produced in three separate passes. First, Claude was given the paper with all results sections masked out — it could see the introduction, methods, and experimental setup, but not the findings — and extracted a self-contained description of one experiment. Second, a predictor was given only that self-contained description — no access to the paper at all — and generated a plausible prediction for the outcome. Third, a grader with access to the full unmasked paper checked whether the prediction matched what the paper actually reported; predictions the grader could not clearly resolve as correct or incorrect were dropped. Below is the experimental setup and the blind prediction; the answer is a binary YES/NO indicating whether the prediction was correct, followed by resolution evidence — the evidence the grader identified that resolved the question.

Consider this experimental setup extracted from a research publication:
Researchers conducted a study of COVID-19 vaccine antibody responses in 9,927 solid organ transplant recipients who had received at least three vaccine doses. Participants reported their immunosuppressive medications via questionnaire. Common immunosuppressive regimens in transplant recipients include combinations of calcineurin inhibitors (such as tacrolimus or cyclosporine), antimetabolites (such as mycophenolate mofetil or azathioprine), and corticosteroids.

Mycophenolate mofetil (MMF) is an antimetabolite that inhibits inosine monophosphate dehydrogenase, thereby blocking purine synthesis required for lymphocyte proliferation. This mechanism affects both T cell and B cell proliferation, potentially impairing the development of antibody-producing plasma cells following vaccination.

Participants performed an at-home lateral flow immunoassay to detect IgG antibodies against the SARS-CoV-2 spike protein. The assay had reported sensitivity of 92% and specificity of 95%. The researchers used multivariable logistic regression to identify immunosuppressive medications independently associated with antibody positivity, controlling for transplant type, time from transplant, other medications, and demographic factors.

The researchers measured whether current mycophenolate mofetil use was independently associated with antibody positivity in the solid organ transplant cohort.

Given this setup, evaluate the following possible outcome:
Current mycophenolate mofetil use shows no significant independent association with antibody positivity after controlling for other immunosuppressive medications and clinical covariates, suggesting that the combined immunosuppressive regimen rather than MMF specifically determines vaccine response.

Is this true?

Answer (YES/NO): YES